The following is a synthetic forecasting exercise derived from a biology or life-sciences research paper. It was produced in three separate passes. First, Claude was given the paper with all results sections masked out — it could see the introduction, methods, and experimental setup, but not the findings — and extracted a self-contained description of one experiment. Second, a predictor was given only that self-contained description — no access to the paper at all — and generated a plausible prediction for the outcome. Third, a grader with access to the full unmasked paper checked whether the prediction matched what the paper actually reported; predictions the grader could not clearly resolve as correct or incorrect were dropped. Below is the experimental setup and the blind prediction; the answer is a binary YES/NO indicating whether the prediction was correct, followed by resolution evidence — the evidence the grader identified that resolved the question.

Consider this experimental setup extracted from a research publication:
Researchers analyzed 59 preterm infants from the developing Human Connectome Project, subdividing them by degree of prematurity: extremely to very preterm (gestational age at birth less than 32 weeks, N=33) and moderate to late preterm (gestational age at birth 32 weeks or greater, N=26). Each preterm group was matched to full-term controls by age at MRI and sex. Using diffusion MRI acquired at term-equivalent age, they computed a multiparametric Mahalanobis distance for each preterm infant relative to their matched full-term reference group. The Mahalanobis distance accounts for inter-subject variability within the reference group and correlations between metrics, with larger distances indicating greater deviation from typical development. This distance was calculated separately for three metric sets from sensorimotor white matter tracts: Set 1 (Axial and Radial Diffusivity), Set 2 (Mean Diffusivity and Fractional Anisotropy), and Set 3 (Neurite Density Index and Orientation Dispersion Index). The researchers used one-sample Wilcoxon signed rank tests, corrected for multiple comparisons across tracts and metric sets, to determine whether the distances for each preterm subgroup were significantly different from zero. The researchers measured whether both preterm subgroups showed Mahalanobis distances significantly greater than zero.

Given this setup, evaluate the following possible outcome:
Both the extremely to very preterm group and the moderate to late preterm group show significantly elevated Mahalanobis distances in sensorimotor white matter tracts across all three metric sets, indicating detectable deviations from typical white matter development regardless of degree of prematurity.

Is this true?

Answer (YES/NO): YES